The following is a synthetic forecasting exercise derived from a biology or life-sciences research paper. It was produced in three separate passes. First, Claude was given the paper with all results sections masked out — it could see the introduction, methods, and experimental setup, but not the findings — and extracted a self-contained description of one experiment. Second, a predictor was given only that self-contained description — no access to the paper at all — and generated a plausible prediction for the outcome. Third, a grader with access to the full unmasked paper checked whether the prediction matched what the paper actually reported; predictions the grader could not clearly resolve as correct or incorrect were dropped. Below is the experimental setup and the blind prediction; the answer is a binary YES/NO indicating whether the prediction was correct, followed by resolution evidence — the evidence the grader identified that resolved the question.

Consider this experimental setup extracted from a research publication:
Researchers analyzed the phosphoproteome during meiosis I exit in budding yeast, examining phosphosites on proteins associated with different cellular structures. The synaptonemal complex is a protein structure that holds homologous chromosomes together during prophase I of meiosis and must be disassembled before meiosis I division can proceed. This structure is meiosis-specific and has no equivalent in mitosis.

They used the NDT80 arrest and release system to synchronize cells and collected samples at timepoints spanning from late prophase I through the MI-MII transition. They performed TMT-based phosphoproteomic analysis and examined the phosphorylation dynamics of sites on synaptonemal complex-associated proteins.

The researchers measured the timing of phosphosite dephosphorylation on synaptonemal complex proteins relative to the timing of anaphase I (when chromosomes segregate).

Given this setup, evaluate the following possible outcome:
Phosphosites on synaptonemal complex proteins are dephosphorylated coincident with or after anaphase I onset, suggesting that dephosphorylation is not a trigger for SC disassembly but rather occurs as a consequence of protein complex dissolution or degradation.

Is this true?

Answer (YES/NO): NO